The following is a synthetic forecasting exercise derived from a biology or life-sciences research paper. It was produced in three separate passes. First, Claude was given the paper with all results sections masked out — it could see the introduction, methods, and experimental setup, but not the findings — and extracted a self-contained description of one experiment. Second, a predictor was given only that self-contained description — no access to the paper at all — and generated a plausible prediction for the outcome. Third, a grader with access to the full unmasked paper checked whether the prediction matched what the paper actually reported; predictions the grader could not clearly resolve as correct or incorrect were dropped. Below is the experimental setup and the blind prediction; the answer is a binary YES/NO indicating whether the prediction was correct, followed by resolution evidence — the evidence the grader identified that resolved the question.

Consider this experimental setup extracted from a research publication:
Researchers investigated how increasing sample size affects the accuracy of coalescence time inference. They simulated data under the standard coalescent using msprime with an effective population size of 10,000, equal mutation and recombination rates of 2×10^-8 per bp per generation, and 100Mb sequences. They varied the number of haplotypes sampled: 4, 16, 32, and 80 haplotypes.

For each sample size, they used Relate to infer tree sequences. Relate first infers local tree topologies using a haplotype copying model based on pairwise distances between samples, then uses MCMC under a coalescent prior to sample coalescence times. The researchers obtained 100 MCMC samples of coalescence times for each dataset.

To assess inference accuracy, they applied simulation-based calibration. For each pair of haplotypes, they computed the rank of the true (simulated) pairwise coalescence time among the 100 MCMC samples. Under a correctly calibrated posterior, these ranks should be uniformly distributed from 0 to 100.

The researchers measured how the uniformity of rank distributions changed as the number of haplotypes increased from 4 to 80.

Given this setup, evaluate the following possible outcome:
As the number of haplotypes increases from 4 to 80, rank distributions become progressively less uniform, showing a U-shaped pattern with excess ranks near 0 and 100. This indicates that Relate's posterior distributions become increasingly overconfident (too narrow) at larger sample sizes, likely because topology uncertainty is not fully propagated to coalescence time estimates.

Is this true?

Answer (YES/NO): NO